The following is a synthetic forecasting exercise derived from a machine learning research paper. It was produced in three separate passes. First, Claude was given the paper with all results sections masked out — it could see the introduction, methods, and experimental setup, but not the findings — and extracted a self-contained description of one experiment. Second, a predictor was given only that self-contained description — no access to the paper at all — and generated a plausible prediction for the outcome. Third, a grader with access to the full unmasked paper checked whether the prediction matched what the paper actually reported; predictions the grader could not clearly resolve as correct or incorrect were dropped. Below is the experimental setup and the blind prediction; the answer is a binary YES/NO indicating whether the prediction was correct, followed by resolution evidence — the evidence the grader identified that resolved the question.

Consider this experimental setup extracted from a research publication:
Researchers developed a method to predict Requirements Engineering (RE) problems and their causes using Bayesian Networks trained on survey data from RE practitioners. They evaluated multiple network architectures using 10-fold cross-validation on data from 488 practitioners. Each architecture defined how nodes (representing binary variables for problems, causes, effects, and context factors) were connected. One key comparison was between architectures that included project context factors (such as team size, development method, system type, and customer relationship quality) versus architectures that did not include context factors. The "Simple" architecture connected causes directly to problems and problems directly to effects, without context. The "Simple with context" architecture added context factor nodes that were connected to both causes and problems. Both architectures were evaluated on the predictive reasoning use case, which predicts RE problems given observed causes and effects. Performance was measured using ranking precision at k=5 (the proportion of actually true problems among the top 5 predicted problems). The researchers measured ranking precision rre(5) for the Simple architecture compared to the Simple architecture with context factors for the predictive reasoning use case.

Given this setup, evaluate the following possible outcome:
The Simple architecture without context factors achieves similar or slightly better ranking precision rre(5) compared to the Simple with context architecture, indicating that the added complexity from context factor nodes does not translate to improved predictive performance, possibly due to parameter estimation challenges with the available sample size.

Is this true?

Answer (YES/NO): NO